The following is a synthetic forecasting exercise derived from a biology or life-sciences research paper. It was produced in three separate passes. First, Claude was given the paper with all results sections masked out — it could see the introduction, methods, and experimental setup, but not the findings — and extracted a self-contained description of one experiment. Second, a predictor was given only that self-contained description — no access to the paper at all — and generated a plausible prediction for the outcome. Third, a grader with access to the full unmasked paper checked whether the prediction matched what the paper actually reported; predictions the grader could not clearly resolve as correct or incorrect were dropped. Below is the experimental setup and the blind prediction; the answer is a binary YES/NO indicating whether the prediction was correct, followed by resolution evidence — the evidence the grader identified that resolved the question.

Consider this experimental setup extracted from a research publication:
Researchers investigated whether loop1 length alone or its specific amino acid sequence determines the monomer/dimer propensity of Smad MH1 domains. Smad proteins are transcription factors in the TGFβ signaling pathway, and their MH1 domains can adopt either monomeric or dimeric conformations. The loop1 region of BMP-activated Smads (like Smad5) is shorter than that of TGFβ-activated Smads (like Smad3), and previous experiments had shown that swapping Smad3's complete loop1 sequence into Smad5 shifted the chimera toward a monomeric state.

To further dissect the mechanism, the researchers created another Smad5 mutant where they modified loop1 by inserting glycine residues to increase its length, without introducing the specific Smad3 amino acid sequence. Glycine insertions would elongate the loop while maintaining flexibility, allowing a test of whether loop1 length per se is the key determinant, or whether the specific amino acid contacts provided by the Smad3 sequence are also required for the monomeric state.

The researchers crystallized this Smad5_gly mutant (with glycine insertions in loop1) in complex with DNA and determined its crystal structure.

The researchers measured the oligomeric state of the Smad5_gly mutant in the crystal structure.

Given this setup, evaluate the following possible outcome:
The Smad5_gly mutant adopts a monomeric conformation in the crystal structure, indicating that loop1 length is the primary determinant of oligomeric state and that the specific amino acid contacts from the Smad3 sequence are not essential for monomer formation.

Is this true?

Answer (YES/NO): YES